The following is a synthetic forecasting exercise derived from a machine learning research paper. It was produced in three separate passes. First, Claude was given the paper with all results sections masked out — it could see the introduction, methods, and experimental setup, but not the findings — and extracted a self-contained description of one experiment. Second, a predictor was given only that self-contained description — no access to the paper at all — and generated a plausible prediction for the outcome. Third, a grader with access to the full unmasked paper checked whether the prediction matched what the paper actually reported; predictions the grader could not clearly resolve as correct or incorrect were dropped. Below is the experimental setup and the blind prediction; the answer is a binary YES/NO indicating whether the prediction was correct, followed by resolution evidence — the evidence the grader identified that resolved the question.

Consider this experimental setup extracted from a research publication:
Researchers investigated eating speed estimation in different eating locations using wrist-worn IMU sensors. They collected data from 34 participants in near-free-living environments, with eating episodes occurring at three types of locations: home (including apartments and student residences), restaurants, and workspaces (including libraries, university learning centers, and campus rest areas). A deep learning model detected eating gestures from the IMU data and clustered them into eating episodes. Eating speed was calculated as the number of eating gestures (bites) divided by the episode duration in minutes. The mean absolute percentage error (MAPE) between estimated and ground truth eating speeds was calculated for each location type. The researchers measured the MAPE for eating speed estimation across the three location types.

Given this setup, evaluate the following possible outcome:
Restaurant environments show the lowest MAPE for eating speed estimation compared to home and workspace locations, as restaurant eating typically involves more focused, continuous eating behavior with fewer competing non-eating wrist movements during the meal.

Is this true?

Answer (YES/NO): NO